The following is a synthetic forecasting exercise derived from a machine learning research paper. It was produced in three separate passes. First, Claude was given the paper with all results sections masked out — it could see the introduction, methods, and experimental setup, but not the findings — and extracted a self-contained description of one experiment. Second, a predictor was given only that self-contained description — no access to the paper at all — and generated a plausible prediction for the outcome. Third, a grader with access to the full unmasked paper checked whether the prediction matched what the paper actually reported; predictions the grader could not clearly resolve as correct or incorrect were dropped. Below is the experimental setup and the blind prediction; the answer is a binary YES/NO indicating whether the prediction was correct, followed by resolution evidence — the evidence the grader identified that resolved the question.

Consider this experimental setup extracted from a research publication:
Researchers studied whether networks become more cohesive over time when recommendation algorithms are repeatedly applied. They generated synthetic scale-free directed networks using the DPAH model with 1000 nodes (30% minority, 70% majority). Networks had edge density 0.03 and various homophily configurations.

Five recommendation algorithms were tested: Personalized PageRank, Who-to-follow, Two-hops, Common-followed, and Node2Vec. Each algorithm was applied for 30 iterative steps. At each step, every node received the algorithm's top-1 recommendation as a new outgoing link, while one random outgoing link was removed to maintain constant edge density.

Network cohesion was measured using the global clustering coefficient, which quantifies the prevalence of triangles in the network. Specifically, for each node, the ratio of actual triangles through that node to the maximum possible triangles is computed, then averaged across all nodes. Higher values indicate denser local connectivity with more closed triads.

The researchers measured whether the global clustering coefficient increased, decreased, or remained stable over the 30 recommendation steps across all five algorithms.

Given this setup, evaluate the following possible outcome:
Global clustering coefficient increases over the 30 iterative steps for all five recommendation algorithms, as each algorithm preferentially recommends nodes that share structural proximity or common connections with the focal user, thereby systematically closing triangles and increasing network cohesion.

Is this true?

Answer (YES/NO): YES